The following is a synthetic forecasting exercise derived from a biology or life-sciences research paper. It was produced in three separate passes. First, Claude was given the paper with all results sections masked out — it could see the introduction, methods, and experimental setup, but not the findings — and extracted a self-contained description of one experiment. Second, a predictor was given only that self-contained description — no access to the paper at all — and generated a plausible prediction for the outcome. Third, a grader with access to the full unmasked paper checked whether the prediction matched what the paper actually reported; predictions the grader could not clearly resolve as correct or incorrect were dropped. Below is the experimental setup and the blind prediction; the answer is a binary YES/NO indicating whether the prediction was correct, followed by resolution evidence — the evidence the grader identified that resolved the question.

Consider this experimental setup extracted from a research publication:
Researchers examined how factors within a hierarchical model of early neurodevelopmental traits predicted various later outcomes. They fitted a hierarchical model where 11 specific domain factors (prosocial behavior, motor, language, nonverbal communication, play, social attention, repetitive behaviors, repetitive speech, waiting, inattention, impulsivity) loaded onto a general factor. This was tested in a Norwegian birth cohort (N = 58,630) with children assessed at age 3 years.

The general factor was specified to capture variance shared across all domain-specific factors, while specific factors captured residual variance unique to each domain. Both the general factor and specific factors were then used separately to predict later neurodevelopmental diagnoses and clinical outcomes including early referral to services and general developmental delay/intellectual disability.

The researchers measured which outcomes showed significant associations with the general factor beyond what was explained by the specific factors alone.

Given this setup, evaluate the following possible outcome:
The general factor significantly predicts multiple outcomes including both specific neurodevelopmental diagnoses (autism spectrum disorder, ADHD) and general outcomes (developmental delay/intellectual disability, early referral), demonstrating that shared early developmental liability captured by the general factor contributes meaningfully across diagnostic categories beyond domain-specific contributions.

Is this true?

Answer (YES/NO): NO